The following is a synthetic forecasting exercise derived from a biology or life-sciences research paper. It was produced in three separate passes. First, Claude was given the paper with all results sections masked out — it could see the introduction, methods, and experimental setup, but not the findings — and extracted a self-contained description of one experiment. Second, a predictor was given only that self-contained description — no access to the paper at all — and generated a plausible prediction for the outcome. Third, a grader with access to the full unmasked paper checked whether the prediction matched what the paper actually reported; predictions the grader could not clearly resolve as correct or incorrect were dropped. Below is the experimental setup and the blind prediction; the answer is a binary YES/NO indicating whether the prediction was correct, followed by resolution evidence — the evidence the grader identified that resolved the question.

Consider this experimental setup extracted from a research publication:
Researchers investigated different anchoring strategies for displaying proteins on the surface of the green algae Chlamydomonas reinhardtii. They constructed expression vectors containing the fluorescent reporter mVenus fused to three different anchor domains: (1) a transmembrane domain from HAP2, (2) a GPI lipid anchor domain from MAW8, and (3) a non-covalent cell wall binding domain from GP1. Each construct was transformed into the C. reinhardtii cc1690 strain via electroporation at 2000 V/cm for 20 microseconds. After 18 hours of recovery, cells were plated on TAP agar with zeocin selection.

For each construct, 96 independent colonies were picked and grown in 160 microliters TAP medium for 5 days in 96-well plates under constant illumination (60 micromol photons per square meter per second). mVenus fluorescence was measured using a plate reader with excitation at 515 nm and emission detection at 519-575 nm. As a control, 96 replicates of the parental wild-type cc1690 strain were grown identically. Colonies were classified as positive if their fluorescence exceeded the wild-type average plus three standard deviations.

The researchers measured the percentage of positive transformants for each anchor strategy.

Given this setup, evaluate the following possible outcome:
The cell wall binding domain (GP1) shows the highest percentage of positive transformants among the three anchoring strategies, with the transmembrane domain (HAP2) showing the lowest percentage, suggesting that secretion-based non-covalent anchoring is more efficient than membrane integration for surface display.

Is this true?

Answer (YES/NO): YES